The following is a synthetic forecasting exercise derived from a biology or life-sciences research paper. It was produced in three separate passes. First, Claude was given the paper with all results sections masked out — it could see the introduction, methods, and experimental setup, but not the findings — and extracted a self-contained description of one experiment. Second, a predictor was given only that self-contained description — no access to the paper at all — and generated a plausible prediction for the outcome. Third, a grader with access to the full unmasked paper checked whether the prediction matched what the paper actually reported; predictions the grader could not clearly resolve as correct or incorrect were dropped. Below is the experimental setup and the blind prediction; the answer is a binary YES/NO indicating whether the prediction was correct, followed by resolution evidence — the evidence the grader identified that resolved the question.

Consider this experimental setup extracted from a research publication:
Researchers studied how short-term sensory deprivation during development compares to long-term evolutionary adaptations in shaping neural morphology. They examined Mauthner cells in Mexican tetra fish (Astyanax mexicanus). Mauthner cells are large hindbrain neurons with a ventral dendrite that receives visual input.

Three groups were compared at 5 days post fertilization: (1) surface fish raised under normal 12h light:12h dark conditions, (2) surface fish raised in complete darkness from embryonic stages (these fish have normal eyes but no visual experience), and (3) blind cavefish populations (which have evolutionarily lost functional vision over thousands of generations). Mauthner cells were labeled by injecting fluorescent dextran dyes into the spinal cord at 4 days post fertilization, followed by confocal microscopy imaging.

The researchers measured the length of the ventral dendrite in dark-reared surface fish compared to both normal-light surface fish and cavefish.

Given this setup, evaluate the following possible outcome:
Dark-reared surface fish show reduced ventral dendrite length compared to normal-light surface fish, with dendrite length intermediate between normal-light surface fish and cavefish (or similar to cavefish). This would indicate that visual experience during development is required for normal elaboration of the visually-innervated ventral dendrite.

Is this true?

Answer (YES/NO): NO